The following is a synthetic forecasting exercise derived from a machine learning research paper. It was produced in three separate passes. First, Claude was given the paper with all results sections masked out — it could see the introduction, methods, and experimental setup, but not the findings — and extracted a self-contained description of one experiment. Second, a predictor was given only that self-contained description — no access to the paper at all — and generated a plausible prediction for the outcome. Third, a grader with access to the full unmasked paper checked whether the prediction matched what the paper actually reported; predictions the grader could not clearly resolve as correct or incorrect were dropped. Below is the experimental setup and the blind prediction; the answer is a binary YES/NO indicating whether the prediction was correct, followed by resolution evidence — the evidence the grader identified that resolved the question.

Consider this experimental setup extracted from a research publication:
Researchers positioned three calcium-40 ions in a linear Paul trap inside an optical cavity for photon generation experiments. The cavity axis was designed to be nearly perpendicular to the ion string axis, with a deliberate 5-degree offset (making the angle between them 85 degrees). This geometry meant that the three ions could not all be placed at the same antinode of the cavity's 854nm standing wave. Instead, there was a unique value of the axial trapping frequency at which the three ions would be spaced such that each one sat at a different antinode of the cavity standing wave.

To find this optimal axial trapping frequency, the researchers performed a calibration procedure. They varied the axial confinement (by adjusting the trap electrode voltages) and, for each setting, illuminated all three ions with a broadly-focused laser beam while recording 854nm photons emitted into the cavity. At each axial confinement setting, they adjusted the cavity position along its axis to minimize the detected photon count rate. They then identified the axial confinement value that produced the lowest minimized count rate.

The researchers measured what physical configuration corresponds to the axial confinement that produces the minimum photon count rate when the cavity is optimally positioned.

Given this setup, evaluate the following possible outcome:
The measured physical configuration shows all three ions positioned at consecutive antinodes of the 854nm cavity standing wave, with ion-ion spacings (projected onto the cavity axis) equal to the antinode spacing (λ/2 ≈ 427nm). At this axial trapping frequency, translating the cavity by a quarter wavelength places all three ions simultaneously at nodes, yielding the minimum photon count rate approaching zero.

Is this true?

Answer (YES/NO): NO